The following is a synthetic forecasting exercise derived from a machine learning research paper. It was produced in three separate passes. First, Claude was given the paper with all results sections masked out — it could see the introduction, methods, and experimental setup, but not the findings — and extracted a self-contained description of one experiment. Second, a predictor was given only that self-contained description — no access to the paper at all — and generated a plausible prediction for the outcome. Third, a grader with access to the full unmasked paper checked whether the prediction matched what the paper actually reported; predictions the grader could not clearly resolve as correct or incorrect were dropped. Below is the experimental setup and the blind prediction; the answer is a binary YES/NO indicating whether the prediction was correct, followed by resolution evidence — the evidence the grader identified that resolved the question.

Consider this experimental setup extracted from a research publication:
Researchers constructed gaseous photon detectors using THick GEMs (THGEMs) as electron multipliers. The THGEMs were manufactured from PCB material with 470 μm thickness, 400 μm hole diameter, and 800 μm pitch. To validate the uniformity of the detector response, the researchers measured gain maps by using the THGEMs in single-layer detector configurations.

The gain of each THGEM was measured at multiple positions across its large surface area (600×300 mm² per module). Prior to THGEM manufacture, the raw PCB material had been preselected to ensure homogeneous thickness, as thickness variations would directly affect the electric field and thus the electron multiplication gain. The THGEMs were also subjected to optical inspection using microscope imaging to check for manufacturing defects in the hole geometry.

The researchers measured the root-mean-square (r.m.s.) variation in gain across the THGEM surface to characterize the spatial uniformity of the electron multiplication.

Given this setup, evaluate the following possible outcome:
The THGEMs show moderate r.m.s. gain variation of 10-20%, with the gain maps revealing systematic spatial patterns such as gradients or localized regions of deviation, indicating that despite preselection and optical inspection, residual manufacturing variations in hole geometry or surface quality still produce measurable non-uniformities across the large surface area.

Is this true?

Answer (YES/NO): NO